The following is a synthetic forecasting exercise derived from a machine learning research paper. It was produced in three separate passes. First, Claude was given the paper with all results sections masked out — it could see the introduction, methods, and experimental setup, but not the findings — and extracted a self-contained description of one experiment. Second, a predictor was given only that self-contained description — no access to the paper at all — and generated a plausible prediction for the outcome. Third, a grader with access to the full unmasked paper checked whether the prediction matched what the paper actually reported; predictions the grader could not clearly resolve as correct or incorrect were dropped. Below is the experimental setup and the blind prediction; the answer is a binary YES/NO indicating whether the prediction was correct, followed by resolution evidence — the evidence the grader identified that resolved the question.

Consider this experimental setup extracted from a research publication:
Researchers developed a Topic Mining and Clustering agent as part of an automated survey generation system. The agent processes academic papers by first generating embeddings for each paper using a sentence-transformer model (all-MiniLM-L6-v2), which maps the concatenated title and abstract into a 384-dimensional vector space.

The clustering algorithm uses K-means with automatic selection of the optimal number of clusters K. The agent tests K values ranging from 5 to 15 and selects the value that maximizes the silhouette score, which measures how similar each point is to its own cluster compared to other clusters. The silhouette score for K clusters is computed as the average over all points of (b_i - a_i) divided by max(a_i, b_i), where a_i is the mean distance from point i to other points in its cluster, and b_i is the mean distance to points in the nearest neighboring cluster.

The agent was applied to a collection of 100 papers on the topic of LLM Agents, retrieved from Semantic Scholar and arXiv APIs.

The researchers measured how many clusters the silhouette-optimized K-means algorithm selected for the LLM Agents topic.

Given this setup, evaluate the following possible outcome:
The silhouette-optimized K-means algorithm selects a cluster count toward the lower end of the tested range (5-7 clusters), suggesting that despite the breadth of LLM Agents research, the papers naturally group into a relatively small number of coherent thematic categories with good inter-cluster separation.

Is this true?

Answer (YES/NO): NO